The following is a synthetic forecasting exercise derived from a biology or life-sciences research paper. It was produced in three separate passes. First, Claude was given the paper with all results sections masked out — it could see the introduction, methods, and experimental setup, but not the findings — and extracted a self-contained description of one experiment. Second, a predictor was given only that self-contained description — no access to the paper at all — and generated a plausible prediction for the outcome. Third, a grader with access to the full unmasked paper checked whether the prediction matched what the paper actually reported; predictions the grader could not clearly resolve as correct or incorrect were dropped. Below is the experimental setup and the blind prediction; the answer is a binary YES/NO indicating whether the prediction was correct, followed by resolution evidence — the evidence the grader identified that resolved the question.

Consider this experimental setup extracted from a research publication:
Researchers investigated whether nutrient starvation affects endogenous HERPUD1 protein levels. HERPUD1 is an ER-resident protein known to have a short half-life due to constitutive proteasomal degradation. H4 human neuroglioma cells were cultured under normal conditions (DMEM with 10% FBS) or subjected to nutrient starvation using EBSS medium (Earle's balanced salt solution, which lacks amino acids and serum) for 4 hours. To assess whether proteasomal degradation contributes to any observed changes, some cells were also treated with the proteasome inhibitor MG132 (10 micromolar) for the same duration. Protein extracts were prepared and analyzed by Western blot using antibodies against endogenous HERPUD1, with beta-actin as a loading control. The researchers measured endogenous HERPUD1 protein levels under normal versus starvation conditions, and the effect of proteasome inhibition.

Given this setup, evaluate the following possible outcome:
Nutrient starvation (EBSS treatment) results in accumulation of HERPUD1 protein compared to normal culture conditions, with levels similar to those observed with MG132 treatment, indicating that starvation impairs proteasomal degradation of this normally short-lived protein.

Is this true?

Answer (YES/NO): NO